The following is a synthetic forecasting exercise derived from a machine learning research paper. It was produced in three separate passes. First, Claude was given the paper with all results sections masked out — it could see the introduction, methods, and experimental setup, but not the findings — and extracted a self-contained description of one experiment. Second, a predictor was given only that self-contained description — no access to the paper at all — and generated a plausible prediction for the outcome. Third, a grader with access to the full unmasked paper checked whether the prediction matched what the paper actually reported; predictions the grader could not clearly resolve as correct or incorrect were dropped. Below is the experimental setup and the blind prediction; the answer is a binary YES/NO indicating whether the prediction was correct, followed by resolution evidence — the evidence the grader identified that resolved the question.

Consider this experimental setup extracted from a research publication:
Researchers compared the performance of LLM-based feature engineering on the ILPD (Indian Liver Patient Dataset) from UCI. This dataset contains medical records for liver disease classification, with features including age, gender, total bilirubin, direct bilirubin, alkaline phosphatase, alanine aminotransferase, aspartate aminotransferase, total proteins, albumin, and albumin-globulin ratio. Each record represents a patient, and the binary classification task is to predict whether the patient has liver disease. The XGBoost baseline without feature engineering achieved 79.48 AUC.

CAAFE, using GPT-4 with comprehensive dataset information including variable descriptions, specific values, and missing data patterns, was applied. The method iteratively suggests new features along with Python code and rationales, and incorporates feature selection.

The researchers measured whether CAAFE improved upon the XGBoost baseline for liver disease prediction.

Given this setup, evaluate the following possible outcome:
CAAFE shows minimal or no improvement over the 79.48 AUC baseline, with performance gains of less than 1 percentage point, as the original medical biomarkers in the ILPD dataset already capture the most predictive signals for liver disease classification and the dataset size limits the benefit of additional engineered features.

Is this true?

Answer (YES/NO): YES